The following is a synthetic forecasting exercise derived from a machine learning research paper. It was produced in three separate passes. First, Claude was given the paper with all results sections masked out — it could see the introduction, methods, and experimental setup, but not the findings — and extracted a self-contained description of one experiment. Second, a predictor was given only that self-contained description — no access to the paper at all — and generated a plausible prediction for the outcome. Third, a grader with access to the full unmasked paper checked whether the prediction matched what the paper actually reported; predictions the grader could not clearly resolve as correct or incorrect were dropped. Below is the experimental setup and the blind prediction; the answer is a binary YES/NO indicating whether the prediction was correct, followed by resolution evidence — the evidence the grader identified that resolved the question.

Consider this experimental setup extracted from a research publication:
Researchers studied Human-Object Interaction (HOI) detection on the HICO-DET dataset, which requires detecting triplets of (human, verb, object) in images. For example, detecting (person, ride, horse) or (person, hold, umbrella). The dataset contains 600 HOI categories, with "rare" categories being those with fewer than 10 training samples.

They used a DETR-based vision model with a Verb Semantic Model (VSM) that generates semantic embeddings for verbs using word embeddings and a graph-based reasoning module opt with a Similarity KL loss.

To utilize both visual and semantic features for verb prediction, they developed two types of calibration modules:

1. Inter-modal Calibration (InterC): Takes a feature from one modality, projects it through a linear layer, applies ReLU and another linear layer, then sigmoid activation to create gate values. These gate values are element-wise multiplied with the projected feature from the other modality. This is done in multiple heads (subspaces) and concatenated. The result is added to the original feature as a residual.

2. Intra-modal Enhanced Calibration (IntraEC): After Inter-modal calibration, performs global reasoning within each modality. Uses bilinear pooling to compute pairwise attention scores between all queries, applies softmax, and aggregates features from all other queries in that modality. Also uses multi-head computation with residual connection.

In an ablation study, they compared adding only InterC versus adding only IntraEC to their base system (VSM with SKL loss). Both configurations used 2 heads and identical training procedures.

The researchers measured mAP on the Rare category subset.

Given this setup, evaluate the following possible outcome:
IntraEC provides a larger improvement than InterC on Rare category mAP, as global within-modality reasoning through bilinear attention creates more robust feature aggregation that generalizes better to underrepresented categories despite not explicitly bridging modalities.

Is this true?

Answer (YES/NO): NO